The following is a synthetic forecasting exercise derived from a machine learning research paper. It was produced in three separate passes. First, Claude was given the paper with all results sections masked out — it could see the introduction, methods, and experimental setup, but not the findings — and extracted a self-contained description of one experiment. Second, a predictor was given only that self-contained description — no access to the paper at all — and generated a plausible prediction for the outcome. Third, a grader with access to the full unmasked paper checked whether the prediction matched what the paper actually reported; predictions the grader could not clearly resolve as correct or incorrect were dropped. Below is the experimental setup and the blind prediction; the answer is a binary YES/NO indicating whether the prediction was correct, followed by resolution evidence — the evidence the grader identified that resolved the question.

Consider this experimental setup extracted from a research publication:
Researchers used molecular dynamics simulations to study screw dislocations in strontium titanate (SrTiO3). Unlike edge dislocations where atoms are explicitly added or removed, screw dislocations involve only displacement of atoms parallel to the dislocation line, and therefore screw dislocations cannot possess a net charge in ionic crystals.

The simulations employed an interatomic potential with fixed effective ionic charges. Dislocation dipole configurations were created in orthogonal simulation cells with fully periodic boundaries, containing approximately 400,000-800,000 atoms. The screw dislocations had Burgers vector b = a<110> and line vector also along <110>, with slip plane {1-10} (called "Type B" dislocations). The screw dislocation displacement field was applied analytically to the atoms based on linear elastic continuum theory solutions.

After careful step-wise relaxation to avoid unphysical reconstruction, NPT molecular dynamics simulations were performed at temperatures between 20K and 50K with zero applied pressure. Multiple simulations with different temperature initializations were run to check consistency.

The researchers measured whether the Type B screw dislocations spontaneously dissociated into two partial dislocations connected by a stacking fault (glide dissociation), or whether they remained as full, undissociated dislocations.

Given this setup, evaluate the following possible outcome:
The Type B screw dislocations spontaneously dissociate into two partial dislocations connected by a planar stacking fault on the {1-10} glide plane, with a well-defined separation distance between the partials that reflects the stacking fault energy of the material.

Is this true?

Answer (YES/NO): YES